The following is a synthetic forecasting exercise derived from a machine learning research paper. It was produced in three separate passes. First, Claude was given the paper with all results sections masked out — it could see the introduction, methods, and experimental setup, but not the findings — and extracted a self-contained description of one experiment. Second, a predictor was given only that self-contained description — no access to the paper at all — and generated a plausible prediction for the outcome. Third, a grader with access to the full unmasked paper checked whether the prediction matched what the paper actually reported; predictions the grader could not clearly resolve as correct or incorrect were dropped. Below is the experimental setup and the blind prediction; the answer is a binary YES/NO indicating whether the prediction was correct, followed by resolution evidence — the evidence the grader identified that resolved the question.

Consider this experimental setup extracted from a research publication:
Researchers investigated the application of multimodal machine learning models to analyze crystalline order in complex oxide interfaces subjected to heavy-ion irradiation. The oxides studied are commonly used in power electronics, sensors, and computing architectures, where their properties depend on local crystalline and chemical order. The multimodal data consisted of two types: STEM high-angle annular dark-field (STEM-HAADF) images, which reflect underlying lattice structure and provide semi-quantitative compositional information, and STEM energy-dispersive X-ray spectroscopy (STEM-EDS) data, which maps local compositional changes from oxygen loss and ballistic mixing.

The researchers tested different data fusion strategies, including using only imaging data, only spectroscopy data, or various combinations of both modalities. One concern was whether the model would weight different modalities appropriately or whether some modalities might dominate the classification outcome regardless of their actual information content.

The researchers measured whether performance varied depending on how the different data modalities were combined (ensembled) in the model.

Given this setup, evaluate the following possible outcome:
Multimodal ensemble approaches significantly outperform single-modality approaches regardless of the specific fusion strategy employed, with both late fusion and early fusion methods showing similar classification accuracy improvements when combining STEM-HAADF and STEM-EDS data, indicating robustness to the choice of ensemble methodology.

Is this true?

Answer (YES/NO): NO